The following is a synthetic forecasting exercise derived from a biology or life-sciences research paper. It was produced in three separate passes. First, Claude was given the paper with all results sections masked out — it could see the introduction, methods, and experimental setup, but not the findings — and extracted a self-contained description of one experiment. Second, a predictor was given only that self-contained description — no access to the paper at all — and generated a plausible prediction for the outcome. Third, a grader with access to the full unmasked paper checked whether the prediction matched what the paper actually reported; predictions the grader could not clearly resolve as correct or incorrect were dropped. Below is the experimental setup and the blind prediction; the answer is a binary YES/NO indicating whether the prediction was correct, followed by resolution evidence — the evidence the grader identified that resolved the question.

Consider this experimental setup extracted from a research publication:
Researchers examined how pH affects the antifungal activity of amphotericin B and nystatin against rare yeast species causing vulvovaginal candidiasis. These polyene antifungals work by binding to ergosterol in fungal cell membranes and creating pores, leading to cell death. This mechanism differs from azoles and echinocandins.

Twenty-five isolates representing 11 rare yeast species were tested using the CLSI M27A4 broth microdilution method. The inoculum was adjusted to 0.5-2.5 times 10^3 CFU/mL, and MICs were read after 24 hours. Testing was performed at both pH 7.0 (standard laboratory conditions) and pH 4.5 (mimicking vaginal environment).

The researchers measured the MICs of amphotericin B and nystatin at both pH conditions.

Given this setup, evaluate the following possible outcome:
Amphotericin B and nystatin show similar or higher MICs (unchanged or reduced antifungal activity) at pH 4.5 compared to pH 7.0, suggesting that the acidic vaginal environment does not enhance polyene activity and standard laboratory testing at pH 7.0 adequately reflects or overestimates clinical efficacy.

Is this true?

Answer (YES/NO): YES